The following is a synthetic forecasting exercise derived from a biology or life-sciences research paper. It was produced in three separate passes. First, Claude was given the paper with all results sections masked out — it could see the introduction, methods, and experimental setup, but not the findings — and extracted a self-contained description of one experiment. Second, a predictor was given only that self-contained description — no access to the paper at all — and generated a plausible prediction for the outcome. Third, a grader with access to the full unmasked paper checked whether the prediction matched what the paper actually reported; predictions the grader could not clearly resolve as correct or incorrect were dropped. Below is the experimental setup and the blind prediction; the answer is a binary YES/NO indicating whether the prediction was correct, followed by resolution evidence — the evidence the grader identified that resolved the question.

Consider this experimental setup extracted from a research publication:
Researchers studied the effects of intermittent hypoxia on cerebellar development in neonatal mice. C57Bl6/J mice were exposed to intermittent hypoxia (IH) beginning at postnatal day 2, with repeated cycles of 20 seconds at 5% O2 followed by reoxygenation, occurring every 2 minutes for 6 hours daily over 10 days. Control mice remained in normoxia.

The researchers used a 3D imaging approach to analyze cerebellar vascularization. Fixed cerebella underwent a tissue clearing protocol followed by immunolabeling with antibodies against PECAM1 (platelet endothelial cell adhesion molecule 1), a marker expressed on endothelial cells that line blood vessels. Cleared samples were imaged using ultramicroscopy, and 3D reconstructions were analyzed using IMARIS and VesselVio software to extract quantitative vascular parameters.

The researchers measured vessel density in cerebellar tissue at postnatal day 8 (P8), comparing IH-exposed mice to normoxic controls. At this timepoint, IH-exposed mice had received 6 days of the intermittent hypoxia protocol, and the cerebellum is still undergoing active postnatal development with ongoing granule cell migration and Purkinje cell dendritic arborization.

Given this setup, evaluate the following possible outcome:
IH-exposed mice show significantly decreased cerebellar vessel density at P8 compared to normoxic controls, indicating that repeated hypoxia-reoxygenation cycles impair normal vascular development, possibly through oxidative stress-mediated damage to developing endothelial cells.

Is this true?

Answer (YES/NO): NO